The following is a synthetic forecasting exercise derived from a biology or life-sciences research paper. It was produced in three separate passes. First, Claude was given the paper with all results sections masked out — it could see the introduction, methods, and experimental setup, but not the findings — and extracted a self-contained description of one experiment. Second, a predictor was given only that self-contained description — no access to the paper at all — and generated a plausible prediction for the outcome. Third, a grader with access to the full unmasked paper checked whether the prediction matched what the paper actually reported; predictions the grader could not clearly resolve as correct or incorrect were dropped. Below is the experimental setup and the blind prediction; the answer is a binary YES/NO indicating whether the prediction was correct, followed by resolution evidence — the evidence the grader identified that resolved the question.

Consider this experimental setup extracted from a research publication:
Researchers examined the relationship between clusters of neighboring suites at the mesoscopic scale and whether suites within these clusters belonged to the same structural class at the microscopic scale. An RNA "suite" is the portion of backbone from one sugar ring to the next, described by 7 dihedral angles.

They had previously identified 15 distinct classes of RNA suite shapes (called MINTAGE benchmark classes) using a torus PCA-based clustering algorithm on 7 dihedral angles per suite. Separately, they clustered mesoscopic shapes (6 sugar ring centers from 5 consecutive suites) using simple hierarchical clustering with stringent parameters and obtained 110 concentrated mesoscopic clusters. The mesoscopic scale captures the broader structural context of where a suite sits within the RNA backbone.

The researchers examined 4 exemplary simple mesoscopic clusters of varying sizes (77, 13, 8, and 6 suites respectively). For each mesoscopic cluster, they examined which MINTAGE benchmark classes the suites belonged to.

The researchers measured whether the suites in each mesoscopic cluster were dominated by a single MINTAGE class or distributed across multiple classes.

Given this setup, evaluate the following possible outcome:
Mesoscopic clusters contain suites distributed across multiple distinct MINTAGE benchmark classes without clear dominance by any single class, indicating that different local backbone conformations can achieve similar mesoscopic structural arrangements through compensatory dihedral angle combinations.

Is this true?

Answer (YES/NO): NO